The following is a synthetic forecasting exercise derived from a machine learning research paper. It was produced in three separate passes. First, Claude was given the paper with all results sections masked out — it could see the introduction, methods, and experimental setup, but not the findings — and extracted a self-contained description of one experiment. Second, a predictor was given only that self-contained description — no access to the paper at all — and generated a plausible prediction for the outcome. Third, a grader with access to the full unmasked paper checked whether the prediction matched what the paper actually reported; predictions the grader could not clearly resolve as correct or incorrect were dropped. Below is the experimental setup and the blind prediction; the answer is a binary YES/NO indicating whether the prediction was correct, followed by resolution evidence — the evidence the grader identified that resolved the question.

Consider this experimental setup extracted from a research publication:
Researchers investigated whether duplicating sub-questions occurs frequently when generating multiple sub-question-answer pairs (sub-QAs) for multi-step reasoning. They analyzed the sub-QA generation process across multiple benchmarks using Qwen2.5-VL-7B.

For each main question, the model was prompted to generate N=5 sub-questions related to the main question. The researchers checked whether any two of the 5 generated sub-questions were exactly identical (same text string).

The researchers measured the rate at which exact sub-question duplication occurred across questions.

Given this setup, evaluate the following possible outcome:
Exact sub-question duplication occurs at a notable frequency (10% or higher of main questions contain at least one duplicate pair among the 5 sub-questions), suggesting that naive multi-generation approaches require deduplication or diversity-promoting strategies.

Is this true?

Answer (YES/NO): NO